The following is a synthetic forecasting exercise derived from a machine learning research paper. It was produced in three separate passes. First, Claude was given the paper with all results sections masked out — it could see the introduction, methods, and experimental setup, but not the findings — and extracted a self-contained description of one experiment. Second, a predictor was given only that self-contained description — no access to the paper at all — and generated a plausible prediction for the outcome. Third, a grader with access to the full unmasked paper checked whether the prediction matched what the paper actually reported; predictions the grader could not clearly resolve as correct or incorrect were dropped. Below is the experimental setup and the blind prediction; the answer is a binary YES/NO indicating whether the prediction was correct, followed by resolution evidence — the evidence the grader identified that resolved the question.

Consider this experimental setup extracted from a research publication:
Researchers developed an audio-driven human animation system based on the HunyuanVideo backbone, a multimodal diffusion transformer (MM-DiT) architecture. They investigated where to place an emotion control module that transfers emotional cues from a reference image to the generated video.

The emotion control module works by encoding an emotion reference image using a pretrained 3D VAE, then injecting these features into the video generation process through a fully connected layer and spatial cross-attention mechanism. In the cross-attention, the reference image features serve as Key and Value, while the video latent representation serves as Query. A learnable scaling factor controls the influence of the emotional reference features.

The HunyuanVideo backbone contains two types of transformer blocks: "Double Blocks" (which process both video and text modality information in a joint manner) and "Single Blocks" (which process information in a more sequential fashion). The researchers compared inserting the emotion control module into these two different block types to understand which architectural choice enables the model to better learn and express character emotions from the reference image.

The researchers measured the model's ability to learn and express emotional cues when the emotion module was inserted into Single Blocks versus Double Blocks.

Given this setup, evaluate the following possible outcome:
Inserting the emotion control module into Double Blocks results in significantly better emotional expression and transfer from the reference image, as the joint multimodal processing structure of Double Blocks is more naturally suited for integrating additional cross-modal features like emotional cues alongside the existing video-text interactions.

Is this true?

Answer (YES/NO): YES